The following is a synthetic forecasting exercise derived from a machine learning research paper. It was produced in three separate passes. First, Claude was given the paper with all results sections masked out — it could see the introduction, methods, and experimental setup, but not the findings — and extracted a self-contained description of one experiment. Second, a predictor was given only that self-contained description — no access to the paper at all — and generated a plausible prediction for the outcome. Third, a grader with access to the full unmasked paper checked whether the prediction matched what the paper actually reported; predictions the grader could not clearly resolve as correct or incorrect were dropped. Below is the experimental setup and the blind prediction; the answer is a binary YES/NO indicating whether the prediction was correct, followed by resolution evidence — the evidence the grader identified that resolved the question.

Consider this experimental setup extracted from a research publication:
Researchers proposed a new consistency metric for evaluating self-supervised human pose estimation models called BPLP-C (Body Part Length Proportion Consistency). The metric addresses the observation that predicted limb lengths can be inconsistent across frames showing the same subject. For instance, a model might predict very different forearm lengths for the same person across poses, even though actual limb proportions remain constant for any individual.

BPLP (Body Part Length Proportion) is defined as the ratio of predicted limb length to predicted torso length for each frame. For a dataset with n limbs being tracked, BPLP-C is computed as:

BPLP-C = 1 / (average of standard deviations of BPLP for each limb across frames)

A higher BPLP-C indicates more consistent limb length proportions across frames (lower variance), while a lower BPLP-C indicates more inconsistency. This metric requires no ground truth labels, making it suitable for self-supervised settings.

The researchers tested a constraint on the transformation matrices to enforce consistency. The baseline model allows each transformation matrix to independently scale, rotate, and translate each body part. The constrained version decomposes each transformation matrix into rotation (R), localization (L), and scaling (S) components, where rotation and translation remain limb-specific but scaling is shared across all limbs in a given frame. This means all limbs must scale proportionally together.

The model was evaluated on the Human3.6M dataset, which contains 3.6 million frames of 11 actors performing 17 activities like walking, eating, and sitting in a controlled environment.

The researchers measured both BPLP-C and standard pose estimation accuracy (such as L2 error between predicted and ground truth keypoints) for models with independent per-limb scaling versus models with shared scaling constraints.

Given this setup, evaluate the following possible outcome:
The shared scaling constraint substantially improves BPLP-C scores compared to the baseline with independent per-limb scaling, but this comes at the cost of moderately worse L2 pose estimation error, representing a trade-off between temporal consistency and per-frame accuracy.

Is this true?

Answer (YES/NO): YES